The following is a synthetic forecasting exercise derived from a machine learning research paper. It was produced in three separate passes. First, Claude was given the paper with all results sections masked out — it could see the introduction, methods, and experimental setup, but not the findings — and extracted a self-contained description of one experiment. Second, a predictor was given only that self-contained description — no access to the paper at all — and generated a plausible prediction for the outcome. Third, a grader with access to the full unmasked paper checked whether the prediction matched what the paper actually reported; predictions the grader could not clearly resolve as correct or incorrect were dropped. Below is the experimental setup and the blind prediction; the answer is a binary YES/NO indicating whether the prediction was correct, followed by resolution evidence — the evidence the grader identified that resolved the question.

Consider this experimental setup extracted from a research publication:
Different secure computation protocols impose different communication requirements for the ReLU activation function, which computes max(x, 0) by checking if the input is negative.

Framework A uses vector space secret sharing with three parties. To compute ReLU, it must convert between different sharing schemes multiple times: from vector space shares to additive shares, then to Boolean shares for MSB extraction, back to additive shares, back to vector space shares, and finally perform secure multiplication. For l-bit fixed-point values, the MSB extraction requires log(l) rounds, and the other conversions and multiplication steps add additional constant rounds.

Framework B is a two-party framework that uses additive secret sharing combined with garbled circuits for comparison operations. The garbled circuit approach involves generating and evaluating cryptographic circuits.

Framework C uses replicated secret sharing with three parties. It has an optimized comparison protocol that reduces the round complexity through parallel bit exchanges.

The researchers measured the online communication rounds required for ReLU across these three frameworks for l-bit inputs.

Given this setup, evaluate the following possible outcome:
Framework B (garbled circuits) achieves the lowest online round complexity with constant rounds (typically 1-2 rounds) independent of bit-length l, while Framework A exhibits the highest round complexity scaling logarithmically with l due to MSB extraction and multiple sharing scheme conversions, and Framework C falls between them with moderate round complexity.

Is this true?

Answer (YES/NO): YES